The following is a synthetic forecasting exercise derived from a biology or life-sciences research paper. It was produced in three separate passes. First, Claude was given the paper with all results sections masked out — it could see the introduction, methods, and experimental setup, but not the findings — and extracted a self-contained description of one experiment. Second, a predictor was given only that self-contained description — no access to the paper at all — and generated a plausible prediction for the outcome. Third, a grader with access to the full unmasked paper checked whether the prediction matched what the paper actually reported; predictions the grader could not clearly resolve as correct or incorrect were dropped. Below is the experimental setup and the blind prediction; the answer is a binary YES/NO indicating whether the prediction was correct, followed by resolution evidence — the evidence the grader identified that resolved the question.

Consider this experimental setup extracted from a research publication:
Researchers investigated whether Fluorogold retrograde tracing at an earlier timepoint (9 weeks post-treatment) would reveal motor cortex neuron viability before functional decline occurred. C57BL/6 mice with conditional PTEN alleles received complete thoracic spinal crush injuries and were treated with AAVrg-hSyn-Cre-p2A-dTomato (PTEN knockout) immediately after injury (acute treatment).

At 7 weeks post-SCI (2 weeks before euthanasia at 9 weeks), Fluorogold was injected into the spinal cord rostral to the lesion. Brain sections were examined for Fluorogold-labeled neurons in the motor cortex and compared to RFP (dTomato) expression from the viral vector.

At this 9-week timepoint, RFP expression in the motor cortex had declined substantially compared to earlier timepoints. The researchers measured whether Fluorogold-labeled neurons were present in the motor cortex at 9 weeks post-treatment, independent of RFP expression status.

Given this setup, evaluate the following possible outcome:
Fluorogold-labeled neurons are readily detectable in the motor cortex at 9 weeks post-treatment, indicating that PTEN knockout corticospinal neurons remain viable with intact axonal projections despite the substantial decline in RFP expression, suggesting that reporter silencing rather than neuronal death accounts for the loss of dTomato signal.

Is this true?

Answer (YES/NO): YES